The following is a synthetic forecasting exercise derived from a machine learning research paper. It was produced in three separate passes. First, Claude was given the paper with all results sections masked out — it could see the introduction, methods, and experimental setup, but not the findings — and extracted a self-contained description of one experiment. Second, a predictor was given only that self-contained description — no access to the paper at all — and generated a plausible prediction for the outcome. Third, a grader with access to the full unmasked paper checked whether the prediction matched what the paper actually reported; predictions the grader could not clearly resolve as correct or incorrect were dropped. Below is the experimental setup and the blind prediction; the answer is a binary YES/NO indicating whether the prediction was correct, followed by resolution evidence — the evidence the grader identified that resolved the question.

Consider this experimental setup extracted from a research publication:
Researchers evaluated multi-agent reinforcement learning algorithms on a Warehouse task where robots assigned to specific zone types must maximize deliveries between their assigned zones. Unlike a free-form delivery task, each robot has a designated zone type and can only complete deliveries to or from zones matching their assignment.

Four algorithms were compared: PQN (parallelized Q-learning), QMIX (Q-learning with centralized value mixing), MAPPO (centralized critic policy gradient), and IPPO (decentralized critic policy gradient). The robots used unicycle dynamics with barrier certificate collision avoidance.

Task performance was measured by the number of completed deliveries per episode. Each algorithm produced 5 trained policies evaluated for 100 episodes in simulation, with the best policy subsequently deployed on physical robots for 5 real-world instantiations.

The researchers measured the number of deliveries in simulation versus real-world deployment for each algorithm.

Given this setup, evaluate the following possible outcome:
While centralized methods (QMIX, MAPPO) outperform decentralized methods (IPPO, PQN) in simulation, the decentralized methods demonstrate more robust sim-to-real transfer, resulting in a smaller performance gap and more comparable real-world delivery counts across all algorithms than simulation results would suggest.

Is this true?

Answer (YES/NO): NO